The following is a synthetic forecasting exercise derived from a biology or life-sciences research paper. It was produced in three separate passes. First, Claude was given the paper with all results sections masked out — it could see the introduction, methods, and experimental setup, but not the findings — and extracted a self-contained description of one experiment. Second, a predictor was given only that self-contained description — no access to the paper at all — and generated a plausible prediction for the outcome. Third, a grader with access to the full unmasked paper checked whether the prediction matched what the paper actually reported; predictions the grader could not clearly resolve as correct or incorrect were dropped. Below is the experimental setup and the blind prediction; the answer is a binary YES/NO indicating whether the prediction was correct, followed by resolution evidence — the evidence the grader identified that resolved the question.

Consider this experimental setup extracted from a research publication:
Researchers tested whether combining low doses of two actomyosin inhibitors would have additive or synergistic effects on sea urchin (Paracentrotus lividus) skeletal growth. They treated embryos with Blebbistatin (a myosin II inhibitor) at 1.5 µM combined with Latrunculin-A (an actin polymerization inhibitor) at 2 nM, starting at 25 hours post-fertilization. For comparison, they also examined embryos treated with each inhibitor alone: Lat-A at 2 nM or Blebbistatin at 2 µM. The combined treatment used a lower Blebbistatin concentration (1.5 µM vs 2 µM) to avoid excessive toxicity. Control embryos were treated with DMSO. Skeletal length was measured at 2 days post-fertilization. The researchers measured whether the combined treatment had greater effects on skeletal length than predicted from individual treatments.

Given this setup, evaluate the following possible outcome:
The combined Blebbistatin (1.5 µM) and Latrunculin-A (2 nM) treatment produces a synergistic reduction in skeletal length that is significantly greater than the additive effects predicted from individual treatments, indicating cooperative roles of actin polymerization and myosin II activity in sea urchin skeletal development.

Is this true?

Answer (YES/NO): NO